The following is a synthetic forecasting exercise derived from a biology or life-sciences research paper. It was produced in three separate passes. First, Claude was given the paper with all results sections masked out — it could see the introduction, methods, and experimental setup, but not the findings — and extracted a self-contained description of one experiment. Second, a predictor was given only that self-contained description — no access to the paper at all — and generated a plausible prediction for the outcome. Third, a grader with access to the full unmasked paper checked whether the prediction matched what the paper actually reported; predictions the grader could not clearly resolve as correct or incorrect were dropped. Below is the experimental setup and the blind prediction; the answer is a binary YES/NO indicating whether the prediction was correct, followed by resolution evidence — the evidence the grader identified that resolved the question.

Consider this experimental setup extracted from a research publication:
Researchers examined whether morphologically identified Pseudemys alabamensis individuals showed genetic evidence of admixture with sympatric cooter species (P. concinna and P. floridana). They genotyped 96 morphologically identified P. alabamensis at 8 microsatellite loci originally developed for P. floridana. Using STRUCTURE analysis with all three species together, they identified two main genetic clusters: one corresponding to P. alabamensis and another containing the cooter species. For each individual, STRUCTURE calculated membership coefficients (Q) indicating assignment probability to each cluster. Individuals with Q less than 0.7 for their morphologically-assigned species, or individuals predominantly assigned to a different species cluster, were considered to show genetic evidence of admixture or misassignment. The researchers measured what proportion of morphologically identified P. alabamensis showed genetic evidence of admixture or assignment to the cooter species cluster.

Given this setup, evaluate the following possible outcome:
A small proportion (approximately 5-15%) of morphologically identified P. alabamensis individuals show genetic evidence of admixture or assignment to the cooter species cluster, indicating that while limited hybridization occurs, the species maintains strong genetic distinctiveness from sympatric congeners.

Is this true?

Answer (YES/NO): YES